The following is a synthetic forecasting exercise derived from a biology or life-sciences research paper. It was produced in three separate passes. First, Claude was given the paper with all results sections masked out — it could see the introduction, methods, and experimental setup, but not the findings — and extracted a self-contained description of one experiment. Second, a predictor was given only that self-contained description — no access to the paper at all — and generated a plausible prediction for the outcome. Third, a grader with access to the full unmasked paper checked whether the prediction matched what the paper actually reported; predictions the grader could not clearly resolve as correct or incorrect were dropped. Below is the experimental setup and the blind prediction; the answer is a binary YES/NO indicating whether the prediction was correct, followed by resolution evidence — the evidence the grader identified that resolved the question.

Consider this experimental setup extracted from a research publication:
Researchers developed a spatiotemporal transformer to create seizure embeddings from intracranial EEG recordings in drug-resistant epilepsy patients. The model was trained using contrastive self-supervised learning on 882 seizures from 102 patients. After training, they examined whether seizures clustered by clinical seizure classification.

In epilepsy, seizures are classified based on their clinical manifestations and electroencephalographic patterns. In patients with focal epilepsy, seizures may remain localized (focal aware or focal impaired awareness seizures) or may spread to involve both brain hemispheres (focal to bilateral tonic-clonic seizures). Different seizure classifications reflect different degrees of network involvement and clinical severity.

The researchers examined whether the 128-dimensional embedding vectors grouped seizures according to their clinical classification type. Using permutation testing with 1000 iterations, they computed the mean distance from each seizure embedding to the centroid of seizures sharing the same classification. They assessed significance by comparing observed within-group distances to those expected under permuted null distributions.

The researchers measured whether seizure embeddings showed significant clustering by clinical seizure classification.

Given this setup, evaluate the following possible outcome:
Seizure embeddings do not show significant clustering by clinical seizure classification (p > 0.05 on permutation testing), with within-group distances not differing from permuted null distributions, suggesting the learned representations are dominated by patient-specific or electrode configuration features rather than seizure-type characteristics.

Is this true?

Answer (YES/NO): NO